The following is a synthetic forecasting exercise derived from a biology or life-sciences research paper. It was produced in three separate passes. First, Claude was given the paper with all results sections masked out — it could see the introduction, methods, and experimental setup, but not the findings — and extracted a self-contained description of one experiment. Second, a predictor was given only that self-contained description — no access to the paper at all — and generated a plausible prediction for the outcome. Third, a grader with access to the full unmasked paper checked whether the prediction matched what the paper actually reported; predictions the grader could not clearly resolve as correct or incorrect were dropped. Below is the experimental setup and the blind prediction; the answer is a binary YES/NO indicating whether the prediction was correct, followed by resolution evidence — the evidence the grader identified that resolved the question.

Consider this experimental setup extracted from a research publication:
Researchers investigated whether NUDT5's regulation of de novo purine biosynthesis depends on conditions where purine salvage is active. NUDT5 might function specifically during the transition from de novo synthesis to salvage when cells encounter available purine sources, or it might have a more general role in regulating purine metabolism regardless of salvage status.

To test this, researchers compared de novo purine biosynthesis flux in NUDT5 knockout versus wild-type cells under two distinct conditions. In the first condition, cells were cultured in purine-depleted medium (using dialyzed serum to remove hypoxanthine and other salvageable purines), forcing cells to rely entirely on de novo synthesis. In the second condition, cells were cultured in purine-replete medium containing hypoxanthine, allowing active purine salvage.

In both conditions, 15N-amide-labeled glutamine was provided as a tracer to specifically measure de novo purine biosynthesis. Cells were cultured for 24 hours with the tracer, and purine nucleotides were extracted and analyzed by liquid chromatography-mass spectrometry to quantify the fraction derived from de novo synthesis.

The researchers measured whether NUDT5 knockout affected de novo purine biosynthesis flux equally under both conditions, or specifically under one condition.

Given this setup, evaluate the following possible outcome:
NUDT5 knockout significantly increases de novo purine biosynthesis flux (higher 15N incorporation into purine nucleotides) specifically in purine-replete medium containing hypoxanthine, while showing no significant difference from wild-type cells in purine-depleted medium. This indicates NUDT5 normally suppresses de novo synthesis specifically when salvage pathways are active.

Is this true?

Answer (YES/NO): YES